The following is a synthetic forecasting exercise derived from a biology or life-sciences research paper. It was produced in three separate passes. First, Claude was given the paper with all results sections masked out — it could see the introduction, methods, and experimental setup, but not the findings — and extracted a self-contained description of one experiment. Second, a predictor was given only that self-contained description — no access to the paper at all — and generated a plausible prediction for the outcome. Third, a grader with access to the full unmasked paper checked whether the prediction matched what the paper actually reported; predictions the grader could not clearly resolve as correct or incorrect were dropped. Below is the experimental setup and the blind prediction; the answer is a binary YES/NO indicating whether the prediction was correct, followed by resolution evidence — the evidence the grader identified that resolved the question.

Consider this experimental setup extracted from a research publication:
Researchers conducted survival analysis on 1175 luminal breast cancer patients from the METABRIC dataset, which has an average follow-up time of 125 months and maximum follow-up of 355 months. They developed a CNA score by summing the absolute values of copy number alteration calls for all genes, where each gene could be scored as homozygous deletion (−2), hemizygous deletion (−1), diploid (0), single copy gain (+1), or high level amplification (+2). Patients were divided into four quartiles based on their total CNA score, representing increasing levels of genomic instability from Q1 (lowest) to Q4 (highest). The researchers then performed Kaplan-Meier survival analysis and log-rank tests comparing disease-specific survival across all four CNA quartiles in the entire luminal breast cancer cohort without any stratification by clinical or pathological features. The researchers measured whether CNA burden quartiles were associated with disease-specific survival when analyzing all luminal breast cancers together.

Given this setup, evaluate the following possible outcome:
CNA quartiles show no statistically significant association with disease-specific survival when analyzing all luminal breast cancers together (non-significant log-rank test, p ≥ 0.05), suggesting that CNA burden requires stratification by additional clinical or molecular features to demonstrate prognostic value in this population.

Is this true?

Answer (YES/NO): NO